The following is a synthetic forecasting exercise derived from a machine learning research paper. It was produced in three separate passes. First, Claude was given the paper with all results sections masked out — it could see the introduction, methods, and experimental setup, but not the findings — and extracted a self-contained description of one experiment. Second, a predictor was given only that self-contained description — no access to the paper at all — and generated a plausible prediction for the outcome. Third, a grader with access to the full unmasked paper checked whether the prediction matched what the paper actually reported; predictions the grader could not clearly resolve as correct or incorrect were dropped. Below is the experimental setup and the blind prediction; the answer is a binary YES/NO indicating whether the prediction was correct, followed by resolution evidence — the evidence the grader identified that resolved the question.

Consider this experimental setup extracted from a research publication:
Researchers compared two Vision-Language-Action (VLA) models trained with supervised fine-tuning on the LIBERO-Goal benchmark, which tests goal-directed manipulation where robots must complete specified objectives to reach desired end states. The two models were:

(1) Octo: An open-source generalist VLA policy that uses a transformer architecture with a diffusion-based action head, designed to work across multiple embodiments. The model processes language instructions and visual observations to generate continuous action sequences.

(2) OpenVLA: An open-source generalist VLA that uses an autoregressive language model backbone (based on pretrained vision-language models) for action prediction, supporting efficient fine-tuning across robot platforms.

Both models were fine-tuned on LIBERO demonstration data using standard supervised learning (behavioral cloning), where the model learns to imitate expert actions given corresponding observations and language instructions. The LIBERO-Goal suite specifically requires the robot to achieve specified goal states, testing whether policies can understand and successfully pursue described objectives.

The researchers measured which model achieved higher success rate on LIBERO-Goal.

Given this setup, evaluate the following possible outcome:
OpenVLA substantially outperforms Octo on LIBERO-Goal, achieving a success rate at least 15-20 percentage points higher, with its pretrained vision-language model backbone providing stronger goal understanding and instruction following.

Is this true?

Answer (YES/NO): NO